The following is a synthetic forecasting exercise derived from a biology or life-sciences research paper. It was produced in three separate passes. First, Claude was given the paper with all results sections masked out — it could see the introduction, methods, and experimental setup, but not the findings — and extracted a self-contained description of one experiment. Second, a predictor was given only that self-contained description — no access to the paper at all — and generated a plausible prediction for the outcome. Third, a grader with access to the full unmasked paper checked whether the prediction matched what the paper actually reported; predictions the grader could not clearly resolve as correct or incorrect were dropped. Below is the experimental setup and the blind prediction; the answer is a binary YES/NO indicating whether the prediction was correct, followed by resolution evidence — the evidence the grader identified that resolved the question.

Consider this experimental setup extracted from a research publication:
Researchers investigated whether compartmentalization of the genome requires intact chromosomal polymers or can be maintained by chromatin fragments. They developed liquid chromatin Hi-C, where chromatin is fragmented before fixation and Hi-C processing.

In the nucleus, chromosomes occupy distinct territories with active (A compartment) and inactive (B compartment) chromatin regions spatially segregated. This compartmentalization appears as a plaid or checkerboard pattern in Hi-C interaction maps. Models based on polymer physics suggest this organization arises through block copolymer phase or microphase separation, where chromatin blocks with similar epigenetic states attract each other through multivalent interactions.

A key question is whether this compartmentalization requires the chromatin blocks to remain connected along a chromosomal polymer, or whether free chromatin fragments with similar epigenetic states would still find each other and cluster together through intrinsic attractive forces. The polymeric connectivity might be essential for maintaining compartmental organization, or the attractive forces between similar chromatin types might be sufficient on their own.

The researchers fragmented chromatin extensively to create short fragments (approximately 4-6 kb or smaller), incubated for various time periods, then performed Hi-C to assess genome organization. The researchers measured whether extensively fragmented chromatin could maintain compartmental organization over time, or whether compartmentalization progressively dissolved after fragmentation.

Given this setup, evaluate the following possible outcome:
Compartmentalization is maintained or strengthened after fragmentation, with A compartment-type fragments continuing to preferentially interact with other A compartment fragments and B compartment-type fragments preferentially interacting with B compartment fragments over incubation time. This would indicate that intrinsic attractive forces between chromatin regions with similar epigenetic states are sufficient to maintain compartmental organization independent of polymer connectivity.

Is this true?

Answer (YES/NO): NO